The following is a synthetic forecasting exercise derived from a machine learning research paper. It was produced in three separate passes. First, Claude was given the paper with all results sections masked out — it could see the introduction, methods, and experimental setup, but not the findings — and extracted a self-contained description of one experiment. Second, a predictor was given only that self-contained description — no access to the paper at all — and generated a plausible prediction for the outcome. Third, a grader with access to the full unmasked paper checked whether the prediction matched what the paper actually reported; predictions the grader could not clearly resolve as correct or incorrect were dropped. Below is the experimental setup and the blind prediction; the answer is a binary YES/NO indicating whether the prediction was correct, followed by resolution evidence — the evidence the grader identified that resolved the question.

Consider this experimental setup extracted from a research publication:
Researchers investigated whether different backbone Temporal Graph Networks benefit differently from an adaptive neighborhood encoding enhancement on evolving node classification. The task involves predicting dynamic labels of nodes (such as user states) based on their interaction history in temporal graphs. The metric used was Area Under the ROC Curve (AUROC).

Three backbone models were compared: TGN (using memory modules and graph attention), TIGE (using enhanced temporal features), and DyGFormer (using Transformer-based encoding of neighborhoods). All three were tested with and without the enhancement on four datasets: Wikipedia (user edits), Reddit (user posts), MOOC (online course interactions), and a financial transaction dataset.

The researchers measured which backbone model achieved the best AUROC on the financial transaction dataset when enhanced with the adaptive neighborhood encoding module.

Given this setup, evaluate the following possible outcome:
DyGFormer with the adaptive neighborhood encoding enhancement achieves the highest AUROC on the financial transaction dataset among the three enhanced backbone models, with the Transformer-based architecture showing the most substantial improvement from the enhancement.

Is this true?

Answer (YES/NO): NO